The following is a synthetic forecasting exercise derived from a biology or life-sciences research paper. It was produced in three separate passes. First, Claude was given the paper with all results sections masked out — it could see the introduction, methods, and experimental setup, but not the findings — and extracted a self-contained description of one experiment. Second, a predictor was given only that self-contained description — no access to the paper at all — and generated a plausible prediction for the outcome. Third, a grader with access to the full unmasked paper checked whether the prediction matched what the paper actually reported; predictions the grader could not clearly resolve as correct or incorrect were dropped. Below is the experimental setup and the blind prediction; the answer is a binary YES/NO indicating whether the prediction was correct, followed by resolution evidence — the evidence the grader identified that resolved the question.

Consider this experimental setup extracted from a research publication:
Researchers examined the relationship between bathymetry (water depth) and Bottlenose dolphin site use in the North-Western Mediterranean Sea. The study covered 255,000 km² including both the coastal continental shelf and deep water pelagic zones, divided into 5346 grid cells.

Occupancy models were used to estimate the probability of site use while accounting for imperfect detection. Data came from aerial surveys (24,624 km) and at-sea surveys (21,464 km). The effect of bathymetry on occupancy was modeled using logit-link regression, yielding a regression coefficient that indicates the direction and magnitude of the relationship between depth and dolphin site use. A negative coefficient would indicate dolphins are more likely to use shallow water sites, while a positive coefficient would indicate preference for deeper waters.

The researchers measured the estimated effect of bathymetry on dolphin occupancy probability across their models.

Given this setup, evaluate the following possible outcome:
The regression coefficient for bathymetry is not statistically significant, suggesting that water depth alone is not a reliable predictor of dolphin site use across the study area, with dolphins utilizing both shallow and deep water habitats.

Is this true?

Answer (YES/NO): NO